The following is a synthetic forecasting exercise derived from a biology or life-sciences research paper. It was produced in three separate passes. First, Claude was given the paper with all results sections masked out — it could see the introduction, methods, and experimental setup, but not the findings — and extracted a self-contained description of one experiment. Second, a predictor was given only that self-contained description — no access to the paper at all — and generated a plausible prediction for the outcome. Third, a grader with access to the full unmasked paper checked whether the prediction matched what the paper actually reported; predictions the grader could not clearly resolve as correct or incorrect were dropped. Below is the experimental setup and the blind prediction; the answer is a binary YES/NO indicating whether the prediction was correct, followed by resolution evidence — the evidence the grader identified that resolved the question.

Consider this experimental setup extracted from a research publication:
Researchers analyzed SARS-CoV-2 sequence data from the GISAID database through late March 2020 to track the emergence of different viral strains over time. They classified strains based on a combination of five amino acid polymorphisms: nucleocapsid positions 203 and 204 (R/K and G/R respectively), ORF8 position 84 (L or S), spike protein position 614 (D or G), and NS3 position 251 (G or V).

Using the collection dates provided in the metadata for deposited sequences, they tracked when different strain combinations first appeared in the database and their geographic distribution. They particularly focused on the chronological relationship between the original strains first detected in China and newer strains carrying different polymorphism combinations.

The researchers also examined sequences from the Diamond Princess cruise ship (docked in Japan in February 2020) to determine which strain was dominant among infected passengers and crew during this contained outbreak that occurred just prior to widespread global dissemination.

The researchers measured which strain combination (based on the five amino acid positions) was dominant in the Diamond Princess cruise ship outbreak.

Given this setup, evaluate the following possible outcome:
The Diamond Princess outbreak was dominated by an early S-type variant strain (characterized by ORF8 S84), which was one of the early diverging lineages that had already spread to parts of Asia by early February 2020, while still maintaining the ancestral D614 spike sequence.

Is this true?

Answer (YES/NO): NO